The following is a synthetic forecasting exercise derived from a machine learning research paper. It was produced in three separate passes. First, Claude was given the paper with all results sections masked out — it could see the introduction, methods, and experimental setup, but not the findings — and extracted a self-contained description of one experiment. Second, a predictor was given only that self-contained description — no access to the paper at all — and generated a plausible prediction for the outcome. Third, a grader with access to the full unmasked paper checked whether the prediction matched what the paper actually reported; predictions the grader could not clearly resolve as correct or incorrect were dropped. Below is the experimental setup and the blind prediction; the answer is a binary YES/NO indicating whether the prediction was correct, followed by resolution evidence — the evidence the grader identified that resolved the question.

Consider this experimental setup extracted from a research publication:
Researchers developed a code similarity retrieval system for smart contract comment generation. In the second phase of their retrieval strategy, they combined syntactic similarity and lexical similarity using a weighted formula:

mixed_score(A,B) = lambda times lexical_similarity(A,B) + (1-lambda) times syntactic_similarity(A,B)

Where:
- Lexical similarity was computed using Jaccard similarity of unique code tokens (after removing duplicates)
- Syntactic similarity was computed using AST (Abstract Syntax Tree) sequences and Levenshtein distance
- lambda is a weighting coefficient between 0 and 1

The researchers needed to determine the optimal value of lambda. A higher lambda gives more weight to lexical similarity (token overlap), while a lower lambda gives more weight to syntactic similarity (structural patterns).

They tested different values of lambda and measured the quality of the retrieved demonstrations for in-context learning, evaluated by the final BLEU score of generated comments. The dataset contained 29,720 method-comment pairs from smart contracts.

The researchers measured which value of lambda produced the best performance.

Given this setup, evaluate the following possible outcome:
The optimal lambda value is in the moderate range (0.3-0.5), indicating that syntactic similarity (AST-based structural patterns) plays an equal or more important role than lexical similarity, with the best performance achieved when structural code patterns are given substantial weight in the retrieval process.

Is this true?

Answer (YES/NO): NO